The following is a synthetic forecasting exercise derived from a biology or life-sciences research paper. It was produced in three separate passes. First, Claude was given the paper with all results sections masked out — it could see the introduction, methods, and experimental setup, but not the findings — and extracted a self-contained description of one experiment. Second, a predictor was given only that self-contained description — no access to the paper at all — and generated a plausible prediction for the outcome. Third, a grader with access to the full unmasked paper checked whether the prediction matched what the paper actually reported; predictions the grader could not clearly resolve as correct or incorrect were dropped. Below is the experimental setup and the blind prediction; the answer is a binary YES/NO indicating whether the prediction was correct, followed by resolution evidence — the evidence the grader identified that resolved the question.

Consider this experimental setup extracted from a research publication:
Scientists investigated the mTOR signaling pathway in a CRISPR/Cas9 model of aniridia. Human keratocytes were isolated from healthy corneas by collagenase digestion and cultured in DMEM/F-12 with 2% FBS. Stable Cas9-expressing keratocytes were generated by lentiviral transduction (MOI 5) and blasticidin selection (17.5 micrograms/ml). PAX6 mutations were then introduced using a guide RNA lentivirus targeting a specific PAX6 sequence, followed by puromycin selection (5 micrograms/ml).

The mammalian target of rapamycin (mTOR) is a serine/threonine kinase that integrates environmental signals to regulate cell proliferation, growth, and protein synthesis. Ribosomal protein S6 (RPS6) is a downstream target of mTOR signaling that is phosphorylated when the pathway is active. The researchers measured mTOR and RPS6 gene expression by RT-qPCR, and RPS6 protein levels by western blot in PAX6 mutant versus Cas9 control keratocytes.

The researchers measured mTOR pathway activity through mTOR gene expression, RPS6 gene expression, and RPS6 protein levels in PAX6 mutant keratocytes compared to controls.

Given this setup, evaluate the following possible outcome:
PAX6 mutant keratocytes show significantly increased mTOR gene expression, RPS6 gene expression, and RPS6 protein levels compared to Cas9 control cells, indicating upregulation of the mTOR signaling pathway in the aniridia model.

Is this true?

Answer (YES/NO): NO